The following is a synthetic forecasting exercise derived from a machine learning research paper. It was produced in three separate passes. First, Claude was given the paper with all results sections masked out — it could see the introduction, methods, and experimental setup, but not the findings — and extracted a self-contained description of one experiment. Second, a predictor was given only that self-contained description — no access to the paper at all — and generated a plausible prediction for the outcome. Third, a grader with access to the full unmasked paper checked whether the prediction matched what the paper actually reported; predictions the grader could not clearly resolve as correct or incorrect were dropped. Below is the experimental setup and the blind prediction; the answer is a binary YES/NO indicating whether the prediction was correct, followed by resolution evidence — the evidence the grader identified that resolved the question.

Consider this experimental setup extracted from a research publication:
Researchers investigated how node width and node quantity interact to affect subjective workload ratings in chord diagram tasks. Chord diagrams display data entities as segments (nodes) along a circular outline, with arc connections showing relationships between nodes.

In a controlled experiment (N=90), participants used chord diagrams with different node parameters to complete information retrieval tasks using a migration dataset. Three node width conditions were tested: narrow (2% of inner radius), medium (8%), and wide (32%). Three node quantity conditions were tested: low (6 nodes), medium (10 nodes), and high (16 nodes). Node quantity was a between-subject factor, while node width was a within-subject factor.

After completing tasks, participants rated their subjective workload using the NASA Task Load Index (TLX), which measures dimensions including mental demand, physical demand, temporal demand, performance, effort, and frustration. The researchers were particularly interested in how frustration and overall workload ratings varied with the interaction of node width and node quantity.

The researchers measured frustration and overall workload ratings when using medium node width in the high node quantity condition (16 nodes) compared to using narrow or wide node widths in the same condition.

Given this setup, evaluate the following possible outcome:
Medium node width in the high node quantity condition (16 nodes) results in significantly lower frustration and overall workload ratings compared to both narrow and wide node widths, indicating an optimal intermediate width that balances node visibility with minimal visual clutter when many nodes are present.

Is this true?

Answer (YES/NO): NO